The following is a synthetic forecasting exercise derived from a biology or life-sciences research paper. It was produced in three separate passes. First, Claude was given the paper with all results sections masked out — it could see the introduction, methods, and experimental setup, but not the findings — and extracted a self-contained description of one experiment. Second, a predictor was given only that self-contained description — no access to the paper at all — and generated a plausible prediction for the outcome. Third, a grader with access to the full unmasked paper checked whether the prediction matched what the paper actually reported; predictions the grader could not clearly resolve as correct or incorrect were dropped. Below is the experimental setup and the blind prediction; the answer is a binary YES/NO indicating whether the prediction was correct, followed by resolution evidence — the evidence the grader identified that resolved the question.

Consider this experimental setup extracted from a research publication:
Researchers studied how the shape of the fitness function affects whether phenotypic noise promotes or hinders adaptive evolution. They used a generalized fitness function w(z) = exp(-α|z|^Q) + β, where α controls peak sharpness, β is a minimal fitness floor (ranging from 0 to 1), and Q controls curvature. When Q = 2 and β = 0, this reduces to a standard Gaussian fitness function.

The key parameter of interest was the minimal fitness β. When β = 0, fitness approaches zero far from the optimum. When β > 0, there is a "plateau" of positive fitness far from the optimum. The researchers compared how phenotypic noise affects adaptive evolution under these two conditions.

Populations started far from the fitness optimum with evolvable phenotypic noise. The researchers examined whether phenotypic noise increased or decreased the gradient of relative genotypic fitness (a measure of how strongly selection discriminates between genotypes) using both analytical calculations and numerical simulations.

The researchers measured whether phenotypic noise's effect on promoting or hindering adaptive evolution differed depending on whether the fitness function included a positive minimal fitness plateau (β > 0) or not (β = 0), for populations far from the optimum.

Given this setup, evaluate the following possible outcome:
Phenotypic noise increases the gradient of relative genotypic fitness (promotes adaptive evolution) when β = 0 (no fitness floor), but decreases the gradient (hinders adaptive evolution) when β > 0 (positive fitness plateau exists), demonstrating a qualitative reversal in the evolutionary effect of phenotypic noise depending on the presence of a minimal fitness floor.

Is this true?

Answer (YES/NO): NO